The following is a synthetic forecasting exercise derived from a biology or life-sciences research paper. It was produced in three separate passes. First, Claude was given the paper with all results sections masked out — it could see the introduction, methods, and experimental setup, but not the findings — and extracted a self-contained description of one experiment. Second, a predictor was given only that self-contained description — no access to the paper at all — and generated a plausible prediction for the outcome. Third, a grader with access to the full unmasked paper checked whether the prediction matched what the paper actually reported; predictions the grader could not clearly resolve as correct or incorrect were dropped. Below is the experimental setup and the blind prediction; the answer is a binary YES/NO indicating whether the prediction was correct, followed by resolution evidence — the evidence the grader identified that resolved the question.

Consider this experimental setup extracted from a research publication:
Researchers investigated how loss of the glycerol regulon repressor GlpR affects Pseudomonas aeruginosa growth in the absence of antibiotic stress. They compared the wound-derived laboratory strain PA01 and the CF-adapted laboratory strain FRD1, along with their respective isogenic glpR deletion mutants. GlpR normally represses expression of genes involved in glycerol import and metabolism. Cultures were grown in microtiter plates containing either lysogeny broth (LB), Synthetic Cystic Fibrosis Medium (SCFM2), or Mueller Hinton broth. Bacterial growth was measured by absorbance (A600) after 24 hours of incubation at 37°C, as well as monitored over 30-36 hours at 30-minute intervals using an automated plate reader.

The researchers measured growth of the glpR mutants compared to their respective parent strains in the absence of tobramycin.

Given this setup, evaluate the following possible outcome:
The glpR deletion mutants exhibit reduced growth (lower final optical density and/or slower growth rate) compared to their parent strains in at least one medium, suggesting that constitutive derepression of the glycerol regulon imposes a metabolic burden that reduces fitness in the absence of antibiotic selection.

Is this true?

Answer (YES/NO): NO